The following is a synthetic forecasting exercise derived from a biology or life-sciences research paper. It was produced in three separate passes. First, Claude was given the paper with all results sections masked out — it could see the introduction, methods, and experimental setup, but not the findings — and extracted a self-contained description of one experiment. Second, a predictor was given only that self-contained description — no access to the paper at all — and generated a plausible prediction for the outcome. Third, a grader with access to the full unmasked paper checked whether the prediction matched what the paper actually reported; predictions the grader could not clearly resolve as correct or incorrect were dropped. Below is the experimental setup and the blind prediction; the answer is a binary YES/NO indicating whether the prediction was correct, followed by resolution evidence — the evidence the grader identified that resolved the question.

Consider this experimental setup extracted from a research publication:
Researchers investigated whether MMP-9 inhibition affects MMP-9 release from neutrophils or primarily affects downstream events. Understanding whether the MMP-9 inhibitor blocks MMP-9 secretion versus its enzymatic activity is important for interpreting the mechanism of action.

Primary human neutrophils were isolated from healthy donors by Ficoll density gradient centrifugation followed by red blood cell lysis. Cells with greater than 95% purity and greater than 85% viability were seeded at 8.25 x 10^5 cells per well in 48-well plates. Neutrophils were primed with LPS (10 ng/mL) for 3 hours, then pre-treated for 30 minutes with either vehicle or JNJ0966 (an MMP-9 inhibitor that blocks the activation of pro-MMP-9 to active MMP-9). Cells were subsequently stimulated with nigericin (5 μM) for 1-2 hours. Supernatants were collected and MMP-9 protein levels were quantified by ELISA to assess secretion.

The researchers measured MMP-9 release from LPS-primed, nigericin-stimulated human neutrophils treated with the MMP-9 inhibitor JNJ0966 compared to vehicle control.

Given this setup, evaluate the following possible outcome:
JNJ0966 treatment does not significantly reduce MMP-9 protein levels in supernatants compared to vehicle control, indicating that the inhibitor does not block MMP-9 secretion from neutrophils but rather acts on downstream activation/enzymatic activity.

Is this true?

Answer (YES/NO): NO